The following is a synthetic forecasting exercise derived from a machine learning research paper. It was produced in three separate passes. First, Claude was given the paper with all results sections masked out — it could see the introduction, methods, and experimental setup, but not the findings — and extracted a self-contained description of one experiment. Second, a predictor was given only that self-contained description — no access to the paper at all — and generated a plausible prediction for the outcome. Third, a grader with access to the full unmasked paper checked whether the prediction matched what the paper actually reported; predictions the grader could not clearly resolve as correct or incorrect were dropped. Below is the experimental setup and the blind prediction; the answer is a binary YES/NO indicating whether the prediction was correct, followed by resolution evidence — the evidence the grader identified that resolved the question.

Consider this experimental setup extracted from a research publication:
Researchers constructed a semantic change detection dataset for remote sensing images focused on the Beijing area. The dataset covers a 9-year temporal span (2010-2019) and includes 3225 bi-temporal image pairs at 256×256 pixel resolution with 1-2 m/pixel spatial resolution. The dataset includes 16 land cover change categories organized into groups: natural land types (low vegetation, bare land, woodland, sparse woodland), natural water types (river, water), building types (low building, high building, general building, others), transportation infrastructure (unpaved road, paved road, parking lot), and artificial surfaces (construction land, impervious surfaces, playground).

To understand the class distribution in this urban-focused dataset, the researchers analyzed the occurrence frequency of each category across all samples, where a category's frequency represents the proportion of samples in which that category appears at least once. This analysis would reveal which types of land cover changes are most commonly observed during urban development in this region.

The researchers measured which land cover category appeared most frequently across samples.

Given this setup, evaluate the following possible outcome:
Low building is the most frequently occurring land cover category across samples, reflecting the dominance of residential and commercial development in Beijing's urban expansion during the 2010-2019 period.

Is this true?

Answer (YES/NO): NO